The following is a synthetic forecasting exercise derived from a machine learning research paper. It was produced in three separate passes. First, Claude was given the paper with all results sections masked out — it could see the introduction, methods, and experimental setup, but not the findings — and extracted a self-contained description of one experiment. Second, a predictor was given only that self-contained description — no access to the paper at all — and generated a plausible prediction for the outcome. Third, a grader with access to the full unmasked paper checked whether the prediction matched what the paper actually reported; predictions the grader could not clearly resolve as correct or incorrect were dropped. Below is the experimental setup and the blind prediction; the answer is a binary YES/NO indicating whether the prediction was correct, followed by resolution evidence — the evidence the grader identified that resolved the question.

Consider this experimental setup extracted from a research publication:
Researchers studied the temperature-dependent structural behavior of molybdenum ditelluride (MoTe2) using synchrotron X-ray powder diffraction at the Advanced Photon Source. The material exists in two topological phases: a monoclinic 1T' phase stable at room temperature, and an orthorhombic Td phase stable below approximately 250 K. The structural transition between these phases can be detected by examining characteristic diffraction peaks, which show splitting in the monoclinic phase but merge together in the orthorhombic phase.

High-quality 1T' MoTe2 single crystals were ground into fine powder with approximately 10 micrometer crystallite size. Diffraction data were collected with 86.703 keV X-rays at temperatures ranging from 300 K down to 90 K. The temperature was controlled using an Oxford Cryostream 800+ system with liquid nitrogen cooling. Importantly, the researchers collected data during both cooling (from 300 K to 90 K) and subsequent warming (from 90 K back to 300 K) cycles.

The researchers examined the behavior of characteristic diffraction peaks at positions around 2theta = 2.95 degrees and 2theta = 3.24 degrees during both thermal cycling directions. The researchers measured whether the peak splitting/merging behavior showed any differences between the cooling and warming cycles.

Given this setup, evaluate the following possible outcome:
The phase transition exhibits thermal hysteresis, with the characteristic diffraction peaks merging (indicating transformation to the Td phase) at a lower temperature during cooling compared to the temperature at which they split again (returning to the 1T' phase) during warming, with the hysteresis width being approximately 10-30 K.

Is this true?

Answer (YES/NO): NO